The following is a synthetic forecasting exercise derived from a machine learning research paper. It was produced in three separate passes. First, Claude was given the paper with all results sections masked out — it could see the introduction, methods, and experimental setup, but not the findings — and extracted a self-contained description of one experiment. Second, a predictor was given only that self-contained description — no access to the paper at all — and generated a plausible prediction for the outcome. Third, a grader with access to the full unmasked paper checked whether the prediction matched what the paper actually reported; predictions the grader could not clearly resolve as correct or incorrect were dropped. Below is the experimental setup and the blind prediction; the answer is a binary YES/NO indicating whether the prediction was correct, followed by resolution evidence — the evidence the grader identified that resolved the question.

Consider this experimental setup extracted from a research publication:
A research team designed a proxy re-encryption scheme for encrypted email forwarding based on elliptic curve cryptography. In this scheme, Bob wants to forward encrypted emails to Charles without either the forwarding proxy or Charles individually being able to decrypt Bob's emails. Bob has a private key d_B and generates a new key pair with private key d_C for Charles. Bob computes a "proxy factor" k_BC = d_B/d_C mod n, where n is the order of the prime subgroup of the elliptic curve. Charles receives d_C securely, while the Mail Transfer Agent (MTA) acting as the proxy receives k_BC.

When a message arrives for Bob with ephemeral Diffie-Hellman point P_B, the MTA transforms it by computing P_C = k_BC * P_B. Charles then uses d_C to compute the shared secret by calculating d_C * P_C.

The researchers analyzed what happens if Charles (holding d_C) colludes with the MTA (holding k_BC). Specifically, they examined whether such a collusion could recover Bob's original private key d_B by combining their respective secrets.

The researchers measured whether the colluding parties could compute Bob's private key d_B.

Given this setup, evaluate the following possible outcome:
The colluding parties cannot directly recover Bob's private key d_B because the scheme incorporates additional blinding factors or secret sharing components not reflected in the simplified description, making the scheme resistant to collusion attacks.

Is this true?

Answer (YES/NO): NO